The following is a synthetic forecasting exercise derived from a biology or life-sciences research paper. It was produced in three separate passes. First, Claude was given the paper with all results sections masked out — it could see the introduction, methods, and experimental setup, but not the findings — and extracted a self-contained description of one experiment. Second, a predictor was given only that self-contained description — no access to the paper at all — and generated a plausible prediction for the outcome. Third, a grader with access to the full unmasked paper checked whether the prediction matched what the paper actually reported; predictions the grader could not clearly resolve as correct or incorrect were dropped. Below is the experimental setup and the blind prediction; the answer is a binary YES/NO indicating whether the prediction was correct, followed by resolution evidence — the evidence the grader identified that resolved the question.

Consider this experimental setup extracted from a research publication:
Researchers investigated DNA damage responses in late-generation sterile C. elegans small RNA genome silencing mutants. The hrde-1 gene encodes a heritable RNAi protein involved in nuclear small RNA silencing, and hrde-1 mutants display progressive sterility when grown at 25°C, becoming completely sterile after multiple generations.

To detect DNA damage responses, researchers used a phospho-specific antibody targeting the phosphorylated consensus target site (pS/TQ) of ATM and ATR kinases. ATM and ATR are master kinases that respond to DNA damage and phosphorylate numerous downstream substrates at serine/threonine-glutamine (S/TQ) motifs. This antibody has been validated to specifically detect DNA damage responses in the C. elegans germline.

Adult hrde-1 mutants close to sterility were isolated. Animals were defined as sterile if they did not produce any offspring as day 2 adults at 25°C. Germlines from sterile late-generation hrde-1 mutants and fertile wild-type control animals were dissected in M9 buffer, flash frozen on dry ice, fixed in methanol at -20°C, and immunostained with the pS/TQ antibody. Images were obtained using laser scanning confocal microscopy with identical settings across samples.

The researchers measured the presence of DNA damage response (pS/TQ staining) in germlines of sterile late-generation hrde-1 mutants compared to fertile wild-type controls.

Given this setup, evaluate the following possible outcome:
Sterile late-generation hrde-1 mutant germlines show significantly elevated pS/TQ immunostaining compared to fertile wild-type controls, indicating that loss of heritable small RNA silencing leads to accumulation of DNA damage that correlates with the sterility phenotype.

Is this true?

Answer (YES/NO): NO